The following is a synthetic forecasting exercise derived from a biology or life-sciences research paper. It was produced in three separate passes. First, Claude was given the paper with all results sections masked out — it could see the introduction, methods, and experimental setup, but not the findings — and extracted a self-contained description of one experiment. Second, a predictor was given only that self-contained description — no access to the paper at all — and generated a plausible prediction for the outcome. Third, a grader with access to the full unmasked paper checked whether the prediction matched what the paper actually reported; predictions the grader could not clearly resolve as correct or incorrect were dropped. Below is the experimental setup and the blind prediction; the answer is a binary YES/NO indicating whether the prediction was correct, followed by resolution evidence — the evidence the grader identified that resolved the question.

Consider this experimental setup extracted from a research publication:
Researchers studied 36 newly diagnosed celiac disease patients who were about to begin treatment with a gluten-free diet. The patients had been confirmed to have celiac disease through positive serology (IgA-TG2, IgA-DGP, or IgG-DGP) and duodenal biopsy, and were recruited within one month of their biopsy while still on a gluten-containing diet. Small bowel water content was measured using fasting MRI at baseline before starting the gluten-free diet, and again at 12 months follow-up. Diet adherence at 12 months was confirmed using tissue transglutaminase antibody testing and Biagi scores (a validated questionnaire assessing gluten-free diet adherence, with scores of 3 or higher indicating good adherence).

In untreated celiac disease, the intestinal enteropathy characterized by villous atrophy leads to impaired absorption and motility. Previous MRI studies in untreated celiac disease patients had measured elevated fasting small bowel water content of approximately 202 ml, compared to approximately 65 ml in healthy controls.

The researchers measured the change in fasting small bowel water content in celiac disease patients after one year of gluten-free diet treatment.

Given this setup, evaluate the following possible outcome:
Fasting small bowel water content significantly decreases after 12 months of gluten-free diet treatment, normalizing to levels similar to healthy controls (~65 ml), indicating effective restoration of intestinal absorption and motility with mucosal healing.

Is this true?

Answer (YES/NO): NO